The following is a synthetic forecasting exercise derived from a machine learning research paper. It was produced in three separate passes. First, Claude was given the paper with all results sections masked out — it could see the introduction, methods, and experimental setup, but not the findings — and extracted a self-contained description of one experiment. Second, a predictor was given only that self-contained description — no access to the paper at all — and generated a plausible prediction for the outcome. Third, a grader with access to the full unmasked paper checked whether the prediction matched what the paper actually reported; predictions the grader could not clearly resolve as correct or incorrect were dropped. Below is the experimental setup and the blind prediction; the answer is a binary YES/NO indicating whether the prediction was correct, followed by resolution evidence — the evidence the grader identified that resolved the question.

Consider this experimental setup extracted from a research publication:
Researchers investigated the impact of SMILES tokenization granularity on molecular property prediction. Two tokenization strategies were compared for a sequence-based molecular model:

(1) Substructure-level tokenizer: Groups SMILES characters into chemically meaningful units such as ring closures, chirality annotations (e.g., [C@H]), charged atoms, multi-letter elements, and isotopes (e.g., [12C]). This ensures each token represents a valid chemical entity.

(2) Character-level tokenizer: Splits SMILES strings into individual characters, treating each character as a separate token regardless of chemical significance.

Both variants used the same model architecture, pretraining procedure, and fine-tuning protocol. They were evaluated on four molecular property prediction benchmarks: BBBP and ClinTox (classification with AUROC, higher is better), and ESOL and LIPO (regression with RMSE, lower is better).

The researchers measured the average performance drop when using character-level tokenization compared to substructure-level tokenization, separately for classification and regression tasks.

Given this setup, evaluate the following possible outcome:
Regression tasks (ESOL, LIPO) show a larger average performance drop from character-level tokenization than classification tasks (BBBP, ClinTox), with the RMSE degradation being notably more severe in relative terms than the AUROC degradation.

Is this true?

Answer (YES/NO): YES